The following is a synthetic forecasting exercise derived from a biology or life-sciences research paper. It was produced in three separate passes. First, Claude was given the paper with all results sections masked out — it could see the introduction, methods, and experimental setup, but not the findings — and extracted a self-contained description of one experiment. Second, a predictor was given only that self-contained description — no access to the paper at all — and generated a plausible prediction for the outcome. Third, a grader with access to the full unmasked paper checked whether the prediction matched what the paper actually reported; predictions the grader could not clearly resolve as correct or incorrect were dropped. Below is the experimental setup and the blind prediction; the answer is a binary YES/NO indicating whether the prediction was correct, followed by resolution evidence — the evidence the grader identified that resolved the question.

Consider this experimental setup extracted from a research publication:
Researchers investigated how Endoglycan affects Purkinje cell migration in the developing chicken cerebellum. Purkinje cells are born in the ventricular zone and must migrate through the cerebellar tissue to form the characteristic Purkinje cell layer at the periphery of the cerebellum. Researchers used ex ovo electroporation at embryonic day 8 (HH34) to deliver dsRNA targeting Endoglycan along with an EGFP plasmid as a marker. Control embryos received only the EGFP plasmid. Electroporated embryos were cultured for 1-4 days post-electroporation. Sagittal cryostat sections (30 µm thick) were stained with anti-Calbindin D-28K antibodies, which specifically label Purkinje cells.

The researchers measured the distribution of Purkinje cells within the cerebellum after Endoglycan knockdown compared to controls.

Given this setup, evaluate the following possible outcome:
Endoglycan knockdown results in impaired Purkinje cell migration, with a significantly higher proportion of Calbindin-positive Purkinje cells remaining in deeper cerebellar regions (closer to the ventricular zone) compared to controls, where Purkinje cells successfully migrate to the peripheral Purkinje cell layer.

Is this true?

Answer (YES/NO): YES